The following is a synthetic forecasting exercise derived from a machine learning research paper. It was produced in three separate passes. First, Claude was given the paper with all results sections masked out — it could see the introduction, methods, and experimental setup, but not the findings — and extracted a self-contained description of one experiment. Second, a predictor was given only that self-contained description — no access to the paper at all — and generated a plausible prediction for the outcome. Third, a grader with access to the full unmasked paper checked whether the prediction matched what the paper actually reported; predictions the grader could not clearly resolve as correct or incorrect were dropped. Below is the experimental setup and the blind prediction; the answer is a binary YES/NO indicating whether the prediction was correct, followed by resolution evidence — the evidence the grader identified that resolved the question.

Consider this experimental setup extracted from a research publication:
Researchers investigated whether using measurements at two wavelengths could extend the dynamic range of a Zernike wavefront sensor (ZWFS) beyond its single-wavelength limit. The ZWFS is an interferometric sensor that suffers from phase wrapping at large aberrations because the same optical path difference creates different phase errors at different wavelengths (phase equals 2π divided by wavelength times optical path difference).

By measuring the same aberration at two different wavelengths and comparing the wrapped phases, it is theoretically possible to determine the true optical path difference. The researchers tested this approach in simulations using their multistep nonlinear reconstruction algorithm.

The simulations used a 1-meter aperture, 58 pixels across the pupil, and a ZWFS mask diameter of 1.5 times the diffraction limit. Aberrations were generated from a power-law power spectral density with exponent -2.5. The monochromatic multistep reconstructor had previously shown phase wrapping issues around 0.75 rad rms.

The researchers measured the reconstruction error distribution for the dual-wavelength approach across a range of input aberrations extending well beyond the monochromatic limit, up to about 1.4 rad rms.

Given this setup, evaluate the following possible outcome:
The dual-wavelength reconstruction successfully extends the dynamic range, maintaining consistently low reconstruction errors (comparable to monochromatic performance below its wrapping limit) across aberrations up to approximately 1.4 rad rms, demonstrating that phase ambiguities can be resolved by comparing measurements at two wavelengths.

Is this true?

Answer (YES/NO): NO